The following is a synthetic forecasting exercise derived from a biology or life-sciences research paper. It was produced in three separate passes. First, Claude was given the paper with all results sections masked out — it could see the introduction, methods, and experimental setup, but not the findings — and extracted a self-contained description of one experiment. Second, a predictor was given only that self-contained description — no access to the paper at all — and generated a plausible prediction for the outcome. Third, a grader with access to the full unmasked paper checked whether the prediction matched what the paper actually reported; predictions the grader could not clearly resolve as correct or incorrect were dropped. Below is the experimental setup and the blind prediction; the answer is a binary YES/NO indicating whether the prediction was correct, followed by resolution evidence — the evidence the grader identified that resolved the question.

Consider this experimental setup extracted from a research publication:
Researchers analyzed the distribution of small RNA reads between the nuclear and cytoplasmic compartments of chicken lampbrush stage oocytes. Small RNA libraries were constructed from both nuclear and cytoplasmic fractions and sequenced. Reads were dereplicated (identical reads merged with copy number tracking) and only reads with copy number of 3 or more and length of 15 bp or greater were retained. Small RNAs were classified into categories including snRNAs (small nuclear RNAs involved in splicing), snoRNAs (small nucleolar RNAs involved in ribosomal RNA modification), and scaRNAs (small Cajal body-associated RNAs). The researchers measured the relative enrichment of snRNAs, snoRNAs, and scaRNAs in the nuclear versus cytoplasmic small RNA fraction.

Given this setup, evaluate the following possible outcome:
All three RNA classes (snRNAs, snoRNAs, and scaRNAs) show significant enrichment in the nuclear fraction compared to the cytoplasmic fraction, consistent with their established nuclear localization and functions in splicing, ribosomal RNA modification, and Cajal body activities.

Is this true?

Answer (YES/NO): YES